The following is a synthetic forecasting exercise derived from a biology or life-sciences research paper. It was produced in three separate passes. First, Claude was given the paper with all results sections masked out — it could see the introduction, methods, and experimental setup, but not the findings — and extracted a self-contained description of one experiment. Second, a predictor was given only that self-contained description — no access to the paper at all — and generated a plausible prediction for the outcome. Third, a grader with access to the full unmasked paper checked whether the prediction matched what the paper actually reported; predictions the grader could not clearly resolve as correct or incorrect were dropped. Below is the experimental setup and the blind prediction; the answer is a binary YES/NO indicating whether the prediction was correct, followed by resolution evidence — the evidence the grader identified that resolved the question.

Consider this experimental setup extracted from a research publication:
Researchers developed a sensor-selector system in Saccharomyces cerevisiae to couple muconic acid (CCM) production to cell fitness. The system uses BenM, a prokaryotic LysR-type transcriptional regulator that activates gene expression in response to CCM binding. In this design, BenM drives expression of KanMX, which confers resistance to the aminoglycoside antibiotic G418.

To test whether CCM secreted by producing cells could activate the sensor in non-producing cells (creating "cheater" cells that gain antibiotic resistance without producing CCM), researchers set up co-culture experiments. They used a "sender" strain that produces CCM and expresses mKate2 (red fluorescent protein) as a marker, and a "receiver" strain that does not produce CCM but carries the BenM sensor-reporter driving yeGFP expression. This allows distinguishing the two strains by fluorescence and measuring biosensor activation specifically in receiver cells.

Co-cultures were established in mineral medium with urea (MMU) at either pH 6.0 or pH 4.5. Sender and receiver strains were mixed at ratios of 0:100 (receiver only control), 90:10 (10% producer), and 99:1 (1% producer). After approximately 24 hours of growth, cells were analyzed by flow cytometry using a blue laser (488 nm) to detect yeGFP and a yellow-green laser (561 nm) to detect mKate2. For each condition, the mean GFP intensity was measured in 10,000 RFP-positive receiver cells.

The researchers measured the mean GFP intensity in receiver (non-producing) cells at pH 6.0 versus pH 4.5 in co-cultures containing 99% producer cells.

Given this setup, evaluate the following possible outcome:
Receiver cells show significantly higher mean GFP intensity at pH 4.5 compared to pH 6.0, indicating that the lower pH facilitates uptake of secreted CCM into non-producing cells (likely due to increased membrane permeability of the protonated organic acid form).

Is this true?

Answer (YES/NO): YES